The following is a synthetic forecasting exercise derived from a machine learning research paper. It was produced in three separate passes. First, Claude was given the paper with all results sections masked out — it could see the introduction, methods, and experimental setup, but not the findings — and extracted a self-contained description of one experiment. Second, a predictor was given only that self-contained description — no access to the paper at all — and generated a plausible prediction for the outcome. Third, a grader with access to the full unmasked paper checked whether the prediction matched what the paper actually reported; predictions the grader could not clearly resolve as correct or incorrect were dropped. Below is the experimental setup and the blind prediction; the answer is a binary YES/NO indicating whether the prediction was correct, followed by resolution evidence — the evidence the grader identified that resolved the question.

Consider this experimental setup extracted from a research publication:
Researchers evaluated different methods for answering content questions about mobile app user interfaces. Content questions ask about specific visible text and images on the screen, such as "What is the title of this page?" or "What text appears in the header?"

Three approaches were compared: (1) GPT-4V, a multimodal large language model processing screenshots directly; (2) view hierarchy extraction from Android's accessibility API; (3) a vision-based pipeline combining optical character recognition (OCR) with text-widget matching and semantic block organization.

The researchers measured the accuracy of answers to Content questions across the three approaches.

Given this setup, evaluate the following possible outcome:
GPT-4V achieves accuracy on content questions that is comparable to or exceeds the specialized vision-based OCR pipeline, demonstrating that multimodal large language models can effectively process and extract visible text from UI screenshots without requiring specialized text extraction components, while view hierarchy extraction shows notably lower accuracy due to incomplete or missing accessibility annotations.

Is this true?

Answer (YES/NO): NO